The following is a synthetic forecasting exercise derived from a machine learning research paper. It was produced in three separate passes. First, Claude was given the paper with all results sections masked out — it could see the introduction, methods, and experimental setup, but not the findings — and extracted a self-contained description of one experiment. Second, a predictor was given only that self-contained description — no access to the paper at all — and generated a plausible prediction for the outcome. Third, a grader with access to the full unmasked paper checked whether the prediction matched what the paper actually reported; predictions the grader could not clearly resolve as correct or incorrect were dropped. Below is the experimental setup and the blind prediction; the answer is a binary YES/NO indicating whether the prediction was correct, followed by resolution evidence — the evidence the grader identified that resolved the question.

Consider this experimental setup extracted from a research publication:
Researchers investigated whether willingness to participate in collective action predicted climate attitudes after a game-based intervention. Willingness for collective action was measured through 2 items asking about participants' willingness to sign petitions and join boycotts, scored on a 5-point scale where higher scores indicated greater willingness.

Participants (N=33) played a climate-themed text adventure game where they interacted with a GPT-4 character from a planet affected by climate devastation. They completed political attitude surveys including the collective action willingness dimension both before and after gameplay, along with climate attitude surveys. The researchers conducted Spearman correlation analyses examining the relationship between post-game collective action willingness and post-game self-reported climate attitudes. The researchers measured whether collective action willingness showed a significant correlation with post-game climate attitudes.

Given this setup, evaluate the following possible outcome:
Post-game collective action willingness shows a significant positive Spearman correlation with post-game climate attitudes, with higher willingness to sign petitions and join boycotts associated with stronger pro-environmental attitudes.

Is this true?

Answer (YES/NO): YES